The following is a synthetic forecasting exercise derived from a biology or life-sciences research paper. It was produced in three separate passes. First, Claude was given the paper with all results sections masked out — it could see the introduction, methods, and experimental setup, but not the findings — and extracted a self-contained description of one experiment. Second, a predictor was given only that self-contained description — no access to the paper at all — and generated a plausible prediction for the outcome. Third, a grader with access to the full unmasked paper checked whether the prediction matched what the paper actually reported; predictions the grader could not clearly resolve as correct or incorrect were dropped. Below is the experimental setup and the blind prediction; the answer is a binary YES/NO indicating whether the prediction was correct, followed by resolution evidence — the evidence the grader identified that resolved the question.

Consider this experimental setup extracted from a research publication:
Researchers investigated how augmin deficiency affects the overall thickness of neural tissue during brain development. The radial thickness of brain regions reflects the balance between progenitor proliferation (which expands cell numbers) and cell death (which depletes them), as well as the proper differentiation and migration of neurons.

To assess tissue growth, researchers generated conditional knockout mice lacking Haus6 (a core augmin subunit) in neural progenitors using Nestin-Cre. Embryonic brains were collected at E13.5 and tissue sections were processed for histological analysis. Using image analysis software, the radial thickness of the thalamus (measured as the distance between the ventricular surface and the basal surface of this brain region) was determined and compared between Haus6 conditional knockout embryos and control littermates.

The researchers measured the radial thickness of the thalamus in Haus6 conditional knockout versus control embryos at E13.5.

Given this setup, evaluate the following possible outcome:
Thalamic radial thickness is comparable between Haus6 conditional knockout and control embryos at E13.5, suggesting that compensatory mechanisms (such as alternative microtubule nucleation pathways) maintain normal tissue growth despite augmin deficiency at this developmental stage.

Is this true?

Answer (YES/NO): NO